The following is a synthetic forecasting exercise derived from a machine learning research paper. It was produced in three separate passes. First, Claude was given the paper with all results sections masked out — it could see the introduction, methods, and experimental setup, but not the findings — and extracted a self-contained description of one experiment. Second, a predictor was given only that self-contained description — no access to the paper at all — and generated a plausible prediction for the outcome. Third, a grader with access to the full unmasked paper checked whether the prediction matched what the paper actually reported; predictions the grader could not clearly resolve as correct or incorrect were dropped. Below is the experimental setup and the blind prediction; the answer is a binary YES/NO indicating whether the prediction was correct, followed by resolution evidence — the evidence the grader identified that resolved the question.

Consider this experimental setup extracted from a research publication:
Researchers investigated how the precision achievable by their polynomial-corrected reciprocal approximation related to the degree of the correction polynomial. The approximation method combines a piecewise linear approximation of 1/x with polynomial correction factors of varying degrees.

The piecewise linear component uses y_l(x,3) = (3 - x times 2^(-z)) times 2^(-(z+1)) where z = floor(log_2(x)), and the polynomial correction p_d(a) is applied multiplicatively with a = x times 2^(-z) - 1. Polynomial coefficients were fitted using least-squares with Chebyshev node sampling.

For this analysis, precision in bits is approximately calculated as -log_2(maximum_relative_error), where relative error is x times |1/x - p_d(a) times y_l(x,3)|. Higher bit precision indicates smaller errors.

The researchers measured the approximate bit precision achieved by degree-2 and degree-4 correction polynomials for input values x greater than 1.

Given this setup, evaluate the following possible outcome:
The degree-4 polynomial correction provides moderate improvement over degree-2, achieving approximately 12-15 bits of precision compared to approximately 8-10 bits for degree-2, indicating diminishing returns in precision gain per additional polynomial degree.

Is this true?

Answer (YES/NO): NO